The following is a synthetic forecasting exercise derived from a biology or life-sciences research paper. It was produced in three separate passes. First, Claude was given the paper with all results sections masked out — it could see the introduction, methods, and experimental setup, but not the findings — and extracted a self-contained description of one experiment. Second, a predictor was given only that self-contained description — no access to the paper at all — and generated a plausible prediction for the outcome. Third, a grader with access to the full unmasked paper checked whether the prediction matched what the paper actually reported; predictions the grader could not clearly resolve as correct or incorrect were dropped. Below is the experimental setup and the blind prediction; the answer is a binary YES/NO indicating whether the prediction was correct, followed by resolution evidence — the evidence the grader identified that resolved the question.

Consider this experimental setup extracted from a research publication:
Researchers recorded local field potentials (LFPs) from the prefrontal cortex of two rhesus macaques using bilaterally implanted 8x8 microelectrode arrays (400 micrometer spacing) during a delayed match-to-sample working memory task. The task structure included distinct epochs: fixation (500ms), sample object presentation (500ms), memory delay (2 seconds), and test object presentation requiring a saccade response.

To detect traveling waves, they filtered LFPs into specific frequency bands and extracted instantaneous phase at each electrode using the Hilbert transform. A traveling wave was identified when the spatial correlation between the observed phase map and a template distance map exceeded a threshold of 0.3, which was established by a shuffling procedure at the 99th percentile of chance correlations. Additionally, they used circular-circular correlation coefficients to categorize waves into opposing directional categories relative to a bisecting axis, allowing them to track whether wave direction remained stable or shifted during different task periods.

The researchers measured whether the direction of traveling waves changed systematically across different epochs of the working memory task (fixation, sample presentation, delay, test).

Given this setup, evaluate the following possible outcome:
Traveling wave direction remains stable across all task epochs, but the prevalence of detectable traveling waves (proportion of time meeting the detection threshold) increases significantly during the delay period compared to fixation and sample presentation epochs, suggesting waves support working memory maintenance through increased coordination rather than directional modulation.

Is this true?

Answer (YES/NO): NO